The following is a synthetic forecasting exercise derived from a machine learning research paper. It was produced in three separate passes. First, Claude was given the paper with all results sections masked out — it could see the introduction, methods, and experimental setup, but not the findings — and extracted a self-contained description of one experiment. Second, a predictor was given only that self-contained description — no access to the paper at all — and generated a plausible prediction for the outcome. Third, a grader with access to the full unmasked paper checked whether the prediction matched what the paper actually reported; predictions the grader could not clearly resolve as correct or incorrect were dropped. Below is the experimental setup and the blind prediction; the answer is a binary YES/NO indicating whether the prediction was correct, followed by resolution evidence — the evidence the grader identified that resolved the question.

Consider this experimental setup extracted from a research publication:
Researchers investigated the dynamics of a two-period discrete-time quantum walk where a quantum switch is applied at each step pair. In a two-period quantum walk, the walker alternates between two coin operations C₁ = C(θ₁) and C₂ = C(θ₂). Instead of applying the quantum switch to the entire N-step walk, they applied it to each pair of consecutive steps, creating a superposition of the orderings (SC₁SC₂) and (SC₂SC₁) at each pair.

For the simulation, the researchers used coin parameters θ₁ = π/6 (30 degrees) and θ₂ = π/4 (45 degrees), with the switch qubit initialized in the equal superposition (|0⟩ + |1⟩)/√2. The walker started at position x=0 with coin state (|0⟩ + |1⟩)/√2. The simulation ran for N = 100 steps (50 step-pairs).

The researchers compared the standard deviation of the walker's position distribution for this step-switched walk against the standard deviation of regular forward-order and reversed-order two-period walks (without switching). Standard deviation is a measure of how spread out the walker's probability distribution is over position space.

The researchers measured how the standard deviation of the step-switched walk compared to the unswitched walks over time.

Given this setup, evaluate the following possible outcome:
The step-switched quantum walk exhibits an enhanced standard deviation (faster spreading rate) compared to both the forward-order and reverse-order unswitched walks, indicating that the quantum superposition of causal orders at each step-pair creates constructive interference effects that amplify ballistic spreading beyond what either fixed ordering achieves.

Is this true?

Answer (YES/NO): NO